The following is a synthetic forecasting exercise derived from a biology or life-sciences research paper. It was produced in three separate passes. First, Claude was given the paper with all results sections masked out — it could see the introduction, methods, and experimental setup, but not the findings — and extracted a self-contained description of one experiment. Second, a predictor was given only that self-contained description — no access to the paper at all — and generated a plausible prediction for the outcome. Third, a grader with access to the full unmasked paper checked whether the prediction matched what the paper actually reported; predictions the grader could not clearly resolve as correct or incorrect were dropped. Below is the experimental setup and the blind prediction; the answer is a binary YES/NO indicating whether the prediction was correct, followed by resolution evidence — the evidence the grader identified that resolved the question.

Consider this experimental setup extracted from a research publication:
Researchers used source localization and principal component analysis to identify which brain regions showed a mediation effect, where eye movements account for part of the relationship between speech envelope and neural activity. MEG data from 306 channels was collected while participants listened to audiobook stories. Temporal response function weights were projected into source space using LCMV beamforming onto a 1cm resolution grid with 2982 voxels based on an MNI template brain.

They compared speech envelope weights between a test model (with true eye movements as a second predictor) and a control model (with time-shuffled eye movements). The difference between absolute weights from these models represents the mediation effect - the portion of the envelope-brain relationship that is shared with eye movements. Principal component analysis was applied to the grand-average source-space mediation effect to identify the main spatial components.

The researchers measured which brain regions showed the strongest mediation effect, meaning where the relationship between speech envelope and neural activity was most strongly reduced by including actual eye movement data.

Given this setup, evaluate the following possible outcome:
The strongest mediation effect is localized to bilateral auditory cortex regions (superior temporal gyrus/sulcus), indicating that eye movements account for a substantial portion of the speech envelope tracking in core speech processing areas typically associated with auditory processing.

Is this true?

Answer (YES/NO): NO